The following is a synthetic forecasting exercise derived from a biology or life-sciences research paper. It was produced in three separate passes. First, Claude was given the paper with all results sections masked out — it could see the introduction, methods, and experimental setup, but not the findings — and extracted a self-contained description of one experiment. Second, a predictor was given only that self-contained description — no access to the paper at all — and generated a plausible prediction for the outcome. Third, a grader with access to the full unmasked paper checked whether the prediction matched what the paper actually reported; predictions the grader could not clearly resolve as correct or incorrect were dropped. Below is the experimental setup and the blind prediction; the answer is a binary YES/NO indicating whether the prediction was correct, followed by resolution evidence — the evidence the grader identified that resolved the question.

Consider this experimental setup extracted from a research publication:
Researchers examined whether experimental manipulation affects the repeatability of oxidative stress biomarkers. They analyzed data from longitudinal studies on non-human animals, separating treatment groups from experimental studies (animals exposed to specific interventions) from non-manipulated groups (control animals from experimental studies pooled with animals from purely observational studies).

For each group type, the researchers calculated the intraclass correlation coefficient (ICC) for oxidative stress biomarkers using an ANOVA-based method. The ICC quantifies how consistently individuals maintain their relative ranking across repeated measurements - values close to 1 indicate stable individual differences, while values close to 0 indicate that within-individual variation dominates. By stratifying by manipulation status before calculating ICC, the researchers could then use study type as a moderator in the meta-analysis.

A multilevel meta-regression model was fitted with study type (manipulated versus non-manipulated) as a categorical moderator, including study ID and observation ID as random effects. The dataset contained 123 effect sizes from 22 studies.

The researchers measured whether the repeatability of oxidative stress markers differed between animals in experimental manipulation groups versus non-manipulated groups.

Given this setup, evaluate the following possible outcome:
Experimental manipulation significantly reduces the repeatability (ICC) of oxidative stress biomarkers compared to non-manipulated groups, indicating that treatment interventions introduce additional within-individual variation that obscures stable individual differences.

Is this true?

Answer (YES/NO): NO